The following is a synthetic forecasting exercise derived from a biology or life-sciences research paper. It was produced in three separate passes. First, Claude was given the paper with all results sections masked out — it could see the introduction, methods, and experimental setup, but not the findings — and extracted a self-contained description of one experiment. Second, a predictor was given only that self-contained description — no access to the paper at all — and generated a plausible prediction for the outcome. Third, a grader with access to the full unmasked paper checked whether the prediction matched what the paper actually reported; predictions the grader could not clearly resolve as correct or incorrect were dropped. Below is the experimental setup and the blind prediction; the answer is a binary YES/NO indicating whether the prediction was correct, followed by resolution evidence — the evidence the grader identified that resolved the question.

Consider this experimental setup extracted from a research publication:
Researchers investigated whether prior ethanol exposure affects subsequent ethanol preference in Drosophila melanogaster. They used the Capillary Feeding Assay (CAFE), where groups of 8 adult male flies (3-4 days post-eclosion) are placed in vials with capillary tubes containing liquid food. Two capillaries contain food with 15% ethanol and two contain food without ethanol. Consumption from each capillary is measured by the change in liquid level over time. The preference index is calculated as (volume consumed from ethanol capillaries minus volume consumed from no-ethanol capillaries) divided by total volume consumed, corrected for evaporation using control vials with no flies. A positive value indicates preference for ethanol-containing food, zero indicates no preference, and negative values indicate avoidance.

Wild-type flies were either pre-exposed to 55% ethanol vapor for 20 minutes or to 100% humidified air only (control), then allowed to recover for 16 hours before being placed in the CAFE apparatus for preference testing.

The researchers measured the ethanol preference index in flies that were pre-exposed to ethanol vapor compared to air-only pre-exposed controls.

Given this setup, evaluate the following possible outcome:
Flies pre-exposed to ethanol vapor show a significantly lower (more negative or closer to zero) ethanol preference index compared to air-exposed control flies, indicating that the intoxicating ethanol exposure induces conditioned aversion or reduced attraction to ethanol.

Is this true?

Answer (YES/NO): NO